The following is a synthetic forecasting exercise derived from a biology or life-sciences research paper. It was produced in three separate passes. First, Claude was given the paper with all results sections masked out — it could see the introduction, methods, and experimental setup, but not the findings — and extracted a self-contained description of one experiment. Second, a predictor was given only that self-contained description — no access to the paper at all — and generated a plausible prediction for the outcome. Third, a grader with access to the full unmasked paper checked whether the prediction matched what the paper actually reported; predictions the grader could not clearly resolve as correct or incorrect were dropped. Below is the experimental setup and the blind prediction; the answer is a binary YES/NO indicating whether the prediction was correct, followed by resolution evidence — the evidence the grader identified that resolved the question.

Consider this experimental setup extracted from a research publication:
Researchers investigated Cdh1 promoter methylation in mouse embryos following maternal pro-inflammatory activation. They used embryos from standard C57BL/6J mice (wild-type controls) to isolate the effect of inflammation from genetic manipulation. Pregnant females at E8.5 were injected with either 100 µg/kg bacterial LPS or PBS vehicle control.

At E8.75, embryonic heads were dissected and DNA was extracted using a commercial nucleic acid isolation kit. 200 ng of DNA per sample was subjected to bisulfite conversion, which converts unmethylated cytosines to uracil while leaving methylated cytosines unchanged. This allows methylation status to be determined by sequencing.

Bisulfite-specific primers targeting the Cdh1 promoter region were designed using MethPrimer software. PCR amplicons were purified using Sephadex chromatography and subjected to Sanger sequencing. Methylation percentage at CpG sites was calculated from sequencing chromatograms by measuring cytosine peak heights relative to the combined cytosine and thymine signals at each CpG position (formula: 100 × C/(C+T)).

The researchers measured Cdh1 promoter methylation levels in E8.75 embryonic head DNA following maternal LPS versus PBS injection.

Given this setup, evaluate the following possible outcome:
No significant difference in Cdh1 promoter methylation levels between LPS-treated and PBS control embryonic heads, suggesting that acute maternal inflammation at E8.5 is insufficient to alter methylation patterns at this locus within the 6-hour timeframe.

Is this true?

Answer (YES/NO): NO